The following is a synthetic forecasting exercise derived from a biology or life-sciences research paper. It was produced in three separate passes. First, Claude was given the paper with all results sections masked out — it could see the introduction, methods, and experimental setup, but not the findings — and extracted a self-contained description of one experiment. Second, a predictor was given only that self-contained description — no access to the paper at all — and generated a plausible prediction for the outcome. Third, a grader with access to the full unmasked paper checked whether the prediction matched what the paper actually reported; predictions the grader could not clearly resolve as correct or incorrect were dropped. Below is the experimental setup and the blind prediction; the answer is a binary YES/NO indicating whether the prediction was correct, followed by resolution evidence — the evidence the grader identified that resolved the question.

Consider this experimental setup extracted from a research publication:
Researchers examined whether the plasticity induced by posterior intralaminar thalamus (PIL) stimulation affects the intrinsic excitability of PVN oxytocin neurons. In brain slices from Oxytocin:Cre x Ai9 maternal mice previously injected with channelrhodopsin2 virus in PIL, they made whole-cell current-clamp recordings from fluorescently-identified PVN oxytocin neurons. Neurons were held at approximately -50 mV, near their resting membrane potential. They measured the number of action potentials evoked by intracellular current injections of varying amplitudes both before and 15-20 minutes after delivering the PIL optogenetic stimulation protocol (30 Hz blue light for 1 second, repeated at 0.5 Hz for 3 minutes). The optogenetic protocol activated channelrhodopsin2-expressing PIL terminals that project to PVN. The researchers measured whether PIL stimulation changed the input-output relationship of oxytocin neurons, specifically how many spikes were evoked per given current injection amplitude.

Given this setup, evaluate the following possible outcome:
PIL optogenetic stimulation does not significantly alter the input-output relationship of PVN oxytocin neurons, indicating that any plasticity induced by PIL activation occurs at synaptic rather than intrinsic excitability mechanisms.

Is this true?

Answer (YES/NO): YES